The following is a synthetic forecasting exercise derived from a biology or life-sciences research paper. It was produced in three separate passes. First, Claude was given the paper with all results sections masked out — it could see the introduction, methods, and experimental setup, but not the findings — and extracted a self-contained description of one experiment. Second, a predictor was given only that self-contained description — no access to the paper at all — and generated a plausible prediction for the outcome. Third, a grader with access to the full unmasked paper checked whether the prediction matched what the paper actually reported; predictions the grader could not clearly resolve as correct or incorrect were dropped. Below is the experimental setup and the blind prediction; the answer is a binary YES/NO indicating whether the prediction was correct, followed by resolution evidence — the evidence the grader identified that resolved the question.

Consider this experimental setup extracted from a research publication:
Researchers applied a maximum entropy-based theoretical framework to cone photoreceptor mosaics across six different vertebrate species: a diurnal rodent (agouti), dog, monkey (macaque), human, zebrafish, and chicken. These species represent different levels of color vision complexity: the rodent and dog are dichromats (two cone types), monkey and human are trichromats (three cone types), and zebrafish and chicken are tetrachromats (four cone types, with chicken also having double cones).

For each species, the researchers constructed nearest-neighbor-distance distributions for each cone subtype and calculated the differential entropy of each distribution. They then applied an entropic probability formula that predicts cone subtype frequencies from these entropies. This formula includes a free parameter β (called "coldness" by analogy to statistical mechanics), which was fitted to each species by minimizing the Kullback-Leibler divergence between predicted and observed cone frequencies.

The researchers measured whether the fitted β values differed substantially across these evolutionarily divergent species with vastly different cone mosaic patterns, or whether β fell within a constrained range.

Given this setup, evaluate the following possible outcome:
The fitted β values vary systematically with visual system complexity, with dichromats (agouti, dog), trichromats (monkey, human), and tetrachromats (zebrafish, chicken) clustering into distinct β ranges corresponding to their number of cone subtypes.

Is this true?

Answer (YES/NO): NO